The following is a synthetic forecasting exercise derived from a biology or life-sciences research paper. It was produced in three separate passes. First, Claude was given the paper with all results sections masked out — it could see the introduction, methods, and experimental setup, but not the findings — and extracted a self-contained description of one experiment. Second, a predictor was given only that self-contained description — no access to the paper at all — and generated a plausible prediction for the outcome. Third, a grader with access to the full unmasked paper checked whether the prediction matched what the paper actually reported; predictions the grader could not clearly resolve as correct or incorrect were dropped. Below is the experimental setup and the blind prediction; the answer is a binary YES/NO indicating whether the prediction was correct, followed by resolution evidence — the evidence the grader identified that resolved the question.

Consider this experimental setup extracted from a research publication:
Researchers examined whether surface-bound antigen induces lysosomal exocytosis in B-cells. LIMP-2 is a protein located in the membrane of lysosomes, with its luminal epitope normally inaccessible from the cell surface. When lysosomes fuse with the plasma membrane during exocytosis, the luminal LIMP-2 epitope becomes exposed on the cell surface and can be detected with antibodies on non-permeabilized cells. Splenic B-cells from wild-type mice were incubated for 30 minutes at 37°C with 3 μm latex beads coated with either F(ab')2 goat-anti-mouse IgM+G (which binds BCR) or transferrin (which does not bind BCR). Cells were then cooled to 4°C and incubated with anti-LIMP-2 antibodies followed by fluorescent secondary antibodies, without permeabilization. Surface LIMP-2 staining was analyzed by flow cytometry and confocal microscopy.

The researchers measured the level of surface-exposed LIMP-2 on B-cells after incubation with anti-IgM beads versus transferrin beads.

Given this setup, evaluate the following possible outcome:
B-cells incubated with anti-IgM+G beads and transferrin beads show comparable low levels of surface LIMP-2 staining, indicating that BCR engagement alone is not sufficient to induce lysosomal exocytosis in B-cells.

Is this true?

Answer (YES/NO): NO